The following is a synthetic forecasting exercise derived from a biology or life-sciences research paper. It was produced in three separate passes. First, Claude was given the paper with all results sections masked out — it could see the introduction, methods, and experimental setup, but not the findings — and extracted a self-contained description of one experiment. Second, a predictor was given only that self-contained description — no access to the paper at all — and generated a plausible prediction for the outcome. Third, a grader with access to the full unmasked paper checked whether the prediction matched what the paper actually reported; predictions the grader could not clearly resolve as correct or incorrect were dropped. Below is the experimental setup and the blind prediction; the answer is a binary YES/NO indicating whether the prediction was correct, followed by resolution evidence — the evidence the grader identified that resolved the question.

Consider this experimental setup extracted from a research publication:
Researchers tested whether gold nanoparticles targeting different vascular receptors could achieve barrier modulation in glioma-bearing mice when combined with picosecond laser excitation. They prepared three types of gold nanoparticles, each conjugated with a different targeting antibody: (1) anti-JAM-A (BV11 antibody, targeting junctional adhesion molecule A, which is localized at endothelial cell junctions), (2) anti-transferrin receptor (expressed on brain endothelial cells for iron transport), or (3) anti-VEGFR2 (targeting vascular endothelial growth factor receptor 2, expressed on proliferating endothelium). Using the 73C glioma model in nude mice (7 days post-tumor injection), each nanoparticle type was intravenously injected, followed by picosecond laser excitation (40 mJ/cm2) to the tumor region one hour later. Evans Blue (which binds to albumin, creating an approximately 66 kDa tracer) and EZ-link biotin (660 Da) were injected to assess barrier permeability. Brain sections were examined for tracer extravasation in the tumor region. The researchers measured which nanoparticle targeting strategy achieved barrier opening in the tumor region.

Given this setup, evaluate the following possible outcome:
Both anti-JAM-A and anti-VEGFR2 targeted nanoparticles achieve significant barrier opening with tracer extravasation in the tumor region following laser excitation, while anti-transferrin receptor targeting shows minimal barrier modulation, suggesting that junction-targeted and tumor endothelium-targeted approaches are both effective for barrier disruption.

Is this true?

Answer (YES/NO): NO